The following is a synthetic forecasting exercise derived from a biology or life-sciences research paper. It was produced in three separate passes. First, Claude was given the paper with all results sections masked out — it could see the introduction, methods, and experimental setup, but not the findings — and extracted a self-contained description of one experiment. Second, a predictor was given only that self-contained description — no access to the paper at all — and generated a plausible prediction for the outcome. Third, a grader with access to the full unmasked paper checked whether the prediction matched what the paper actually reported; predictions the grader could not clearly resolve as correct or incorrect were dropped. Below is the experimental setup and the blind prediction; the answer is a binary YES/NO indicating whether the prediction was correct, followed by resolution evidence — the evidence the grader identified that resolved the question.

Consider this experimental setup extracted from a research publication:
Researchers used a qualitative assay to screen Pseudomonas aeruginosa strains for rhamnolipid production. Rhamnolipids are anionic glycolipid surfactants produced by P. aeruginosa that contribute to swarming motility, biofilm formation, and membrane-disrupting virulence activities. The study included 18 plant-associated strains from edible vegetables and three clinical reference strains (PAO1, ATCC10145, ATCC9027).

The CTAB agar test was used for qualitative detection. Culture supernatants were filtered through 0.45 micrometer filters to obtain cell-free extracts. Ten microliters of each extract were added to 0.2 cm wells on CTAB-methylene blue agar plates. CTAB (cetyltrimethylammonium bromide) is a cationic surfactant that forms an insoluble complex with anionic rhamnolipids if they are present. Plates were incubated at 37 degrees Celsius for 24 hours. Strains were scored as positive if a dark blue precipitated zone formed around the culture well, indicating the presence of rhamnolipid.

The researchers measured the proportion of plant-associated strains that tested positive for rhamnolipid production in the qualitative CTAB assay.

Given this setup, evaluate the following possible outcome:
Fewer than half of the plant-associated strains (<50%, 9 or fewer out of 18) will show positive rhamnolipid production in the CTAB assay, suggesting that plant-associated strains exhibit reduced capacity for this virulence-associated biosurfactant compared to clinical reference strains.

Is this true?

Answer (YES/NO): NO